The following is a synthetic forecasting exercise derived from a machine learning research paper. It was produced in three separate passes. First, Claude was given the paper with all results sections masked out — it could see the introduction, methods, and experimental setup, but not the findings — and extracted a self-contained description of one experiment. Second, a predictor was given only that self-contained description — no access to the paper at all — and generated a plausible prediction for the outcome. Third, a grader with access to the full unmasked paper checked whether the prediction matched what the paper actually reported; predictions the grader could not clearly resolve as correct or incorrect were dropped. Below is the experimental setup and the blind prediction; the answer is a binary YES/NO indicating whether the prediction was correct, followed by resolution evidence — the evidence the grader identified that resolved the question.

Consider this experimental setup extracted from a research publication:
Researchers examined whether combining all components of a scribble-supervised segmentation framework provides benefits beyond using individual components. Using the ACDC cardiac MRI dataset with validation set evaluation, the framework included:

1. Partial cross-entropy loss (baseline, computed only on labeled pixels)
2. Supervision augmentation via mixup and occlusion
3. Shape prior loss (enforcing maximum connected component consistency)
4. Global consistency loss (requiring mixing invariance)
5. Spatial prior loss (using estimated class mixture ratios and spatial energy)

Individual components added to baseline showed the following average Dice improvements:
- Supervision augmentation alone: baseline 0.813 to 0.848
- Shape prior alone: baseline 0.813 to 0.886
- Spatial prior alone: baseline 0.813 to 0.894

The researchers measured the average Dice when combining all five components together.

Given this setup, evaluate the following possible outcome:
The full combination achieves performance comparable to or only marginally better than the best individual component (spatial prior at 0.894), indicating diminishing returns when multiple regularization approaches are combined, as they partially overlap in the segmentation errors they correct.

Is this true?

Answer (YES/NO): YES